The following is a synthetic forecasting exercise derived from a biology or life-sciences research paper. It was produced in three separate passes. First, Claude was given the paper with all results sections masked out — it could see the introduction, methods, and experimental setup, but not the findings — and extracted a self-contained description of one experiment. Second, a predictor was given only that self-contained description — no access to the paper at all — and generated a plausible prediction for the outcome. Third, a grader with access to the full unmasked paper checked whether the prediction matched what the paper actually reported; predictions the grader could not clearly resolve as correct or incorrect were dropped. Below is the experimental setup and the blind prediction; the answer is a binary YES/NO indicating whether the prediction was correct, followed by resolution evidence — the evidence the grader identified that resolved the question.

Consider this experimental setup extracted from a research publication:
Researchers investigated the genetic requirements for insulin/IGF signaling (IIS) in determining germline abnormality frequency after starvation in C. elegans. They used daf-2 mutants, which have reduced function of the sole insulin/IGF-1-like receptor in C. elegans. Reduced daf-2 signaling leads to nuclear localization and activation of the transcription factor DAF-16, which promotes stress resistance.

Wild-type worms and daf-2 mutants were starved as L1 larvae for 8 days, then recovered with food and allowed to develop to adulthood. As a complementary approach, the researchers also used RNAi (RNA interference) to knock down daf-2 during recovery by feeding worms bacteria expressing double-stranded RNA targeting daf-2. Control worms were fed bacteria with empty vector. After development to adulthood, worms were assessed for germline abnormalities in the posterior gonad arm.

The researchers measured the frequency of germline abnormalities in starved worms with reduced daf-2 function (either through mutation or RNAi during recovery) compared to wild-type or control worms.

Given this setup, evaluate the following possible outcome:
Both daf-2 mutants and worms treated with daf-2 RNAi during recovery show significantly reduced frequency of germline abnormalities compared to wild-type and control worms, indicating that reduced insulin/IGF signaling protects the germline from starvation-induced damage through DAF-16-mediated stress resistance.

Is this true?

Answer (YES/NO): YES